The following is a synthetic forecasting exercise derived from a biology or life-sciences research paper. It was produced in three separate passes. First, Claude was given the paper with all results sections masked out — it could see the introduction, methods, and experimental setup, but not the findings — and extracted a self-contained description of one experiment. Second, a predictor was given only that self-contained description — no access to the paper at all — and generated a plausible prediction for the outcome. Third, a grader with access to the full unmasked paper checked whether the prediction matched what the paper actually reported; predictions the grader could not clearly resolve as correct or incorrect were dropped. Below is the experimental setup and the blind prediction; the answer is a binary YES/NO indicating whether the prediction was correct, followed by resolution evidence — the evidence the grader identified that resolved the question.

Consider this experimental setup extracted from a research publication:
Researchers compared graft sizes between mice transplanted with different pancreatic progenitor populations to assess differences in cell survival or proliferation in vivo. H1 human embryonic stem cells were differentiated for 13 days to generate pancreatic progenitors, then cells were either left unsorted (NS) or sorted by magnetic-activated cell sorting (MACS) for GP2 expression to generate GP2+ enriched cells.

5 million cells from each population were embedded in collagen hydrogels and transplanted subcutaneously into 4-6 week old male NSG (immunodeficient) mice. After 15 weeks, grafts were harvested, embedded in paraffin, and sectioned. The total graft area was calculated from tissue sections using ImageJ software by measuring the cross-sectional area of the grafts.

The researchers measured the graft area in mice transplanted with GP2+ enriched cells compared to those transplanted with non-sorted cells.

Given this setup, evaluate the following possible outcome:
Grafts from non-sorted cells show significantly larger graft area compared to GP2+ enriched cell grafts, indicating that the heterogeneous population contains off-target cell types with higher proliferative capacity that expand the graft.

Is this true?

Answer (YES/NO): YES